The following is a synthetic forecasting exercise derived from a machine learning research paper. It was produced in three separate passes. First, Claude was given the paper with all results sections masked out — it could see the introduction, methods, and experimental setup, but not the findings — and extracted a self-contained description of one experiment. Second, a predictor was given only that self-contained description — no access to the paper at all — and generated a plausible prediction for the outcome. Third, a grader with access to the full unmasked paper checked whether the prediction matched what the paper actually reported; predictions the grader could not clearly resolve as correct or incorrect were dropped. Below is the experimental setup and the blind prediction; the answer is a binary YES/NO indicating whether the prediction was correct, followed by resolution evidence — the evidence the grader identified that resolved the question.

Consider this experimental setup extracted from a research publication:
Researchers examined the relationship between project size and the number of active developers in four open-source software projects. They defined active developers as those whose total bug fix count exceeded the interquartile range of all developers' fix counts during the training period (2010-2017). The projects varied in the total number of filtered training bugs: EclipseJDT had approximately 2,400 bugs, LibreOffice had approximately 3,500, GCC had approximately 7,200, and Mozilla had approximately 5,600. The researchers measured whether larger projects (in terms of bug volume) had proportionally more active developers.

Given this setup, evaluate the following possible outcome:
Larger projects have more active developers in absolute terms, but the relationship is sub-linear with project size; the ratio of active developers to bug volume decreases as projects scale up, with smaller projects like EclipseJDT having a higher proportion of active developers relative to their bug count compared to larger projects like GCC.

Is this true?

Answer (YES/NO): NO